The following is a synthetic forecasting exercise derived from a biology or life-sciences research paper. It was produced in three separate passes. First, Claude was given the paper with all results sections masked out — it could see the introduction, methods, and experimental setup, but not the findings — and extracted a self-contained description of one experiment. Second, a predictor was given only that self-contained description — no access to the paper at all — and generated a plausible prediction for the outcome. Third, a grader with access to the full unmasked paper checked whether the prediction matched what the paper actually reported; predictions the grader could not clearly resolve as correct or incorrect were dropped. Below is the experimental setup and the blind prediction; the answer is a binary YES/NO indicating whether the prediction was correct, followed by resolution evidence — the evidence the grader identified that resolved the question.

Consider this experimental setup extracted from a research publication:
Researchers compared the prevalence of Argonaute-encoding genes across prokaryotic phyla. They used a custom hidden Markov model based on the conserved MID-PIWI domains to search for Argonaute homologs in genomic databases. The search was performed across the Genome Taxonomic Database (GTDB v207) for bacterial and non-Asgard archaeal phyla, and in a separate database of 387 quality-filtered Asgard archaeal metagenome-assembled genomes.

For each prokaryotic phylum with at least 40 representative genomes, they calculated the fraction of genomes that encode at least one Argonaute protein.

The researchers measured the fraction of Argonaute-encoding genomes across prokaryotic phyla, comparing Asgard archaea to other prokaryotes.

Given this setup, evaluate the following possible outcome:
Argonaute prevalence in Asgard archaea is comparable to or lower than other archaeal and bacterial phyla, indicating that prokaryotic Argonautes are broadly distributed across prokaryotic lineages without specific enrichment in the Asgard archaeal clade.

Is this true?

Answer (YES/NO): NO